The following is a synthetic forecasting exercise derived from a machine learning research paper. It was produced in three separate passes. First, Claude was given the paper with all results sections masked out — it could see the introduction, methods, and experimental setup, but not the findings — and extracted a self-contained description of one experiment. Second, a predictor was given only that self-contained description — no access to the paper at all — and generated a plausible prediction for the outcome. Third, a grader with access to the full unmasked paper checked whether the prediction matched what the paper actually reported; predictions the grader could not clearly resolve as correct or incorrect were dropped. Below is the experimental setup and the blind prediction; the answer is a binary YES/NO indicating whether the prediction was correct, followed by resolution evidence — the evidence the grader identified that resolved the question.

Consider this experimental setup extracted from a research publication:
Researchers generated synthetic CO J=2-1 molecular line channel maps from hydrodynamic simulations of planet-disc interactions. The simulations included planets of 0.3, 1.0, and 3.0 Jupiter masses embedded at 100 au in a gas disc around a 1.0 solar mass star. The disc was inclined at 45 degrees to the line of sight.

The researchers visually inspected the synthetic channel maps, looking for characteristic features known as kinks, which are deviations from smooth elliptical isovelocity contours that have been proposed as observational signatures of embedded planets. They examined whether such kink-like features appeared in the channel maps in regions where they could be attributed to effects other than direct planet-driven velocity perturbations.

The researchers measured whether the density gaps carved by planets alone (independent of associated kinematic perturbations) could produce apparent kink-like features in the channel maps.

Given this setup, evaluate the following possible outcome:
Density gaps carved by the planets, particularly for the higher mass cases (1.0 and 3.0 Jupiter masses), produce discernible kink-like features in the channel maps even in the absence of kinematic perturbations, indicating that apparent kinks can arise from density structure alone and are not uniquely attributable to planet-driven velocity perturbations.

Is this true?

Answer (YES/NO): YES